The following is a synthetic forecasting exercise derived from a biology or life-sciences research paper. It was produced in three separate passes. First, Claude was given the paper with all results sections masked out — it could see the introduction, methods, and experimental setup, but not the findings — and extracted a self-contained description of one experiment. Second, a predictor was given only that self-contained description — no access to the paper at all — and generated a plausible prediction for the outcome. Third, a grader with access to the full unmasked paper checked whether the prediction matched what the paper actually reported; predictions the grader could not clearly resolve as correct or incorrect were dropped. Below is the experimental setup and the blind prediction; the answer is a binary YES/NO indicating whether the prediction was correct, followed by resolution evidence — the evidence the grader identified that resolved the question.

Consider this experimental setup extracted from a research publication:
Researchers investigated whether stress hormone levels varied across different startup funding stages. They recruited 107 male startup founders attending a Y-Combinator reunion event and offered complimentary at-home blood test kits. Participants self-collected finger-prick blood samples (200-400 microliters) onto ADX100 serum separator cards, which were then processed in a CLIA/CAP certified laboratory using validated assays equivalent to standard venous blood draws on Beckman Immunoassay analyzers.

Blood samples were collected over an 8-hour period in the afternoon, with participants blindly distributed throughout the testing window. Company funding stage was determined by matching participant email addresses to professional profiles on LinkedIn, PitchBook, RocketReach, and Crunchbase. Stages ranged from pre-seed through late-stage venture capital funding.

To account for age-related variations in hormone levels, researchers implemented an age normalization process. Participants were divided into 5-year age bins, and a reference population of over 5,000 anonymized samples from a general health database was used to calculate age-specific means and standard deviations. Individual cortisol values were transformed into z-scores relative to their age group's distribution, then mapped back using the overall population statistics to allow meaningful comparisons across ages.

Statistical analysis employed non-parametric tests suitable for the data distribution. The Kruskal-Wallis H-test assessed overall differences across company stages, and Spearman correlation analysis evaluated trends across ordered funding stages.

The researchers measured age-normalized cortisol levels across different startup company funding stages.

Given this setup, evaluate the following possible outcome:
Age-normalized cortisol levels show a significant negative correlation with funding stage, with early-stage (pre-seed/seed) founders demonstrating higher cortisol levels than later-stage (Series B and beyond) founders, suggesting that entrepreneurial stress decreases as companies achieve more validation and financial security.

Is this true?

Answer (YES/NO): NO